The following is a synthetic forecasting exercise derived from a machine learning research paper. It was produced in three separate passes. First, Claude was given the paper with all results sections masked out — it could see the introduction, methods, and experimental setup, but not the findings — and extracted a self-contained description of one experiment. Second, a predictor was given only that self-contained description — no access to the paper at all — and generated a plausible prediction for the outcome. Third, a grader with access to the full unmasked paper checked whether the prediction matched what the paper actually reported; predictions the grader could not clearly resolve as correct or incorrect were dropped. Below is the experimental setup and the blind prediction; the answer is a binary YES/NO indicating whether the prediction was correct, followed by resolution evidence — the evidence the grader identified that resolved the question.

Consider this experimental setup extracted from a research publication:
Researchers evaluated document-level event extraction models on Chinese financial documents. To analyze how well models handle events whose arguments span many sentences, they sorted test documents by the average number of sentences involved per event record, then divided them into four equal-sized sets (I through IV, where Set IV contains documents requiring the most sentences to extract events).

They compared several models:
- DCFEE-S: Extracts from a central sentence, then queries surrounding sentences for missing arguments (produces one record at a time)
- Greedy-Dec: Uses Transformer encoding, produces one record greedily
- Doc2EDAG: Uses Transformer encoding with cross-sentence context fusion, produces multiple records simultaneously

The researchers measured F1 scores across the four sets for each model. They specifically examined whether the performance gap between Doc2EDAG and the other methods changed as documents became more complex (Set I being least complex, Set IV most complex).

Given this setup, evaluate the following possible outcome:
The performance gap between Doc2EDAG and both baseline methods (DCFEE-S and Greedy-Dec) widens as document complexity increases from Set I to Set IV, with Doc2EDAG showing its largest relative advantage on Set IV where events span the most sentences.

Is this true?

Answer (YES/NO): NO